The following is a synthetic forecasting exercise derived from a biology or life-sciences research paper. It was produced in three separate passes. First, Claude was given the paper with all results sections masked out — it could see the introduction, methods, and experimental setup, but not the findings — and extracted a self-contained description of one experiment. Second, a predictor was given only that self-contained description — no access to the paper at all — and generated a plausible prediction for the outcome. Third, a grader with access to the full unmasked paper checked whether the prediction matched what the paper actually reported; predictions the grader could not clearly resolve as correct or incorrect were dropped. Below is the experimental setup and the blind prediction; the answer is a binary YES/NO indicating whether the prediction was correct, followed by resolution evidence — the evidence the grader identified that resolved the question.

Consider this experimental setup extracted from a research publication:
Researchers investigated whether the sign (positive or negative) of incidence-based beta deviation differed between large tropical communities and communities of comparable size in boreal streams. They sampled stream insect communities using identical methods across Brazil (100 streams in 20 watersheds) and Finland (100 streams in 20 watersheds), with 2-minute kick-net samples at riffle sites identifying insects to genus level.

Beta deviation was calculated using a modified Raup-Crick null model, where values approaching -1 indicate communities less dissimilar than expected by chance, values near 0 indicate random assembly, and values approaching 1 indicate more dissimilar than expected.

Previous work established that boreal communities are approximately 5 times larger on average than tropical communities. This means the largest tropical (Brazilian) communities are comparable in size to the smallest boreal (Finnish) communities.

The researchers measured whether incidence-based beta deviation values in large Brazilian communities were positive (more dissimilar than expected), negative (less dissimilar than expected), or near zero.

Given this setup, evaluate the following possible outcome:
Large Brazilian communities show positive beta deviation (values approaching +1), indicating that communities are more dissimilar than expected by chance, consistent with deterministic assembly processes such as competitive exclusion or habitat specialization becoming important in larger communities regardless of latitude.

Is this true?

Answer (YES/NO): NO